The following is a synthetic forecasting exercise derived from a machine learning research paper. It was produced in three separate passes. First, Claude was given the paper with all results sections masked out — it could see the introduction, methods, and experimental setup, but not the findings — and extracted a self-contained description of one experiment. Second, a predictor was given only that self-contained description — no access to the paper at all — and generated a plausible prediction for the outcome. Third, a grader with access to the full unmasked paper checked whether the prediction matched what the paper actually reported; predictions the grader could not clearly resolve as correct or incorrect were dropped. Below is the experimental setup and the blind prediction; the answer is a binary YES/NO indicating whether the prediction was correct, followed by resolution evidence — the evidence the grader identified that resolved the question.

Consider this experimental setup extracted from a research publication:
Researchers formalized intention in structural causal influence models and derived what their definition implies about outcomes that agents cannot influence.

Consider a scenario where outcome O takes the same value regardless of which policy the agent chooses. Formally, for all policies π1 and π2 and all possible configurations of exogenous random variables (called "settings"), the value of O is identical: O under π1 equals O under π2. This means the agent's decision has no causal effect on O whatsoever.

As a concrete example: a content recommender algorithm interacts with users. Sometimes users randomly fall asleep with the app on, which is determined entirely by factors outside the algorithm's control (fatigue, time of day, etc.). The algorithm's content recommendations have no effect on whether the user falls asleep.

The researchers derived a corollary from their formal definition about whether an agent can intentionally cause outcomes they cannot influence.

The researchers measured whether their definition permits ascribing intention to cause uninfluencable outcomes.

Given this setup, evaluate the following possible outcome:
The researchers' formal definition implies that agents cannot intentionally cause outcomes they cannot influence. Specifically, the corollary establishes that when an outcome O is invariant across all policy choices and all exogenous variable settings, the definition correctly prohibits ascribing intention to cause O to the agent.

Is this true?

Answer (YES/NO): YES